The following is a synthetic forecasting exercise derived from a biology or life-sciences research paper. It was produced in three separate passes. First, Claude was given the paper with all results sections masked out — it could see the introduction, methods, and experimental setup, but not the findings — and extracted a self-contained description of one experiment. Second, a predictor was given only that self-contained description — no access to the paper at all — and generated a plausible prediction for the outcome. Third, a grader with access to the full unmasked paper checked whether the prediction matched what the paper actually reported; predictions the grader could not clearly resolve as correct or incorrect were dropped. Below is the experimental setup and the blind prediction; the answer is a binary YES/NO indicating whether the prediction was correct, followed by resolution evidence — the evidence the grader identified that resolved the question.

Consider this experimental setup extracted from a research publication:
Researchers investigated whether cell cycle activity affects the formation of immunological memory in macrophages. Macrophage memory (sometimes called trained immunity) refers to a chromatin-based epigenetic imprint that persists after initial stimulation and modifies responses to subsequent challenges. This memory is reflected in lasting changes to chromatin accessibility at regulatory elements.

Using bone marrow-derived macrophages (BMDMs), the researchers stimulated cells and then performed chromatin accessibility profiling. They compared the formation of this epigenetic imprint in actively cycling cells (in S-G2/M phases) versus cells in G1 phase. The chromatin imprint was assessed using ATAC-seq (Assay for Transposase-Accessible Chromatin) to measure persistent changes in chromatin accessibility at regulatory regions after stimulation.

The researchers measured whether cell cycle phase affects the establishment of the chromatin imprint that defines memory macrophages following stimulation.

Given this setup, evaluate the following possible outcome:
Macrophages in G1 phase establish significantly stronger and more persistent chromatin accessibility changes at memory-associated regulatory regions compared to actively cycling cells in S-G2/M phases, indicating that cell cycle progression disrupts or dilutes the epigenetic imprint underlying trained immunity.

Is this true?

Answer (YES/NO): YES